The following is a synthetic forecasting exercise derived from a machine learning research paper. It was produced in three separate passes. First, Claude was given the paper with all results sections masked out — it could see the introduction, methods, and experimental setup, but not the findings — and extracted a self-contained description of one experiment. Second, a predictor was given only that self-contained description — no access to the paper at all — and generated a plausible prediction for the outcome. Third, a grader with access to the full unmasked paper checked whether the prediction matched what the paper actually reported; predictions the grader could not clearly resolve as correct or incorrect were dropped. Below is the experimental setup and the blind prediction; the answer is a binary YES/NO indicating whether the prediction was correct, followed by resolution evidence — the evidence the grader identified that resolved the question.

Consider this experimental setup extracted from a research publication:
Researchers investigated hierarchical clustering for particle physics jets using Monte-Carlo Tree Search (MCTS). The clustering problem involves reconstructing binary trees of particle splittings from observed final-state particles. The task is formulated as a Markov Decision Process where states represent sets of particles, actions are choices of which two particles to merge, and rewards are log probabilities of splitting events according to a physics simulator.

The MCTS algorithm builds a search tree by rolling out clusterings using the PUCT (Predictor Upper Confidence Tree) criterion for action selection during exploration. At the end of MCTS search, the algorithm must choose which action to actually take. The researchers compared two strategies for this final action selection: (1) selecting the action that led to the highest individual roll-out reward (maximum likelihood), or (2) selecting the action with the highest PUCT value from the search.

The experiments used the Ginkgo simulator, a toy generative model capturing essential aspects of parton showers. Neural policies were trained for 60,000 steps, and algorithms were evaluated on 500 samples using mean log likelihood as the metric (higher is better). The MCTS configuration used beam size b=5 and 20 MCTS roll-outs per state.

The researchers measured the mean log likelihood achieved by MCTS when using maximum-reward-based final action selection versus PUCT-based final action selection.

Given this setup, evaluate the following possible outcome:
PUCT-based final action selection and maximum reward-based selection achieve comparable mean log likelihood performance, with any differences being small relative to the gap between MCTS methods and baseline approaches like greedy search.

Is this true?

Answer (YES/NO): NO